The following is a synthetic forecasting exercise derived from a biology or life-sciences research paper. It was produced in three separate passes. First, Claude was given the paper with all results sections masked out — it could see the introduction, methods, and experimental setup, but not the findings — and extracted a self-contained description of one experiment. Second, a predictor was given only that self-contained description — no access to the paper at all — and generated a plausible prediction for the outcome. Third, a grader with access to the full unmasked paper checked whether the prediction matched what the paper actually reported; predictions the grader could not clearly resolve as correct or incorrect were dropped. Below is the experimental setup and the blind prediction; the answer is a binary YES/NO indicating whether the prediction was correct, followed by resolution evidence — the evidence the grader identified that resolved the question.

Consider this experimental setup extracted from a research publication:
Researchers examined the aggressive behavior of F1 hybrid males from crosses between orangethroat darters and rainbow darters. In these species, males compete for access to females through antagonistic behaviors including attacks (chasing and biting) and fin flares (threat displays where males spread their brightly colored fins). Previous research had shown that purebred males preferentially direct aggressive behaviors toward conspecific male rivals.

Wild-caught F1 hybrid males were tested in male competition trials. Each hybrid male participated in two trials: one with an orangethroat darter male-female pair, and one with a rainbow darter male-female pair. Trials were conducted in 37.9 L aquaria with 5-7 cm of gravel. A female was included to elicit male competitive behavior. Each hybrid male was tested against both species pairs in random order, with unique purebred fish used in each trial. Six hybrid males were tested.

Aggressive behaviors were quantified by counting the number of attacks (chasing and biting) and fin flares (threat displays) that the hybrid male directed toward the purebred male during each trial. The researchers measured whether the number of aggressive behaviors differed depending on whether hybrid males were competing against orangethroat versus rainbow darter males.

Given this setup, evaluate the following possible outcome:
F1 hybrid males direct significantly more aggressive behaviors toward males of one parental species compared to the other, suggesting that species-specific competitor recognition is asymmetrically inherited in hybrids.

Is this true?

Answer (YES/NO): NO